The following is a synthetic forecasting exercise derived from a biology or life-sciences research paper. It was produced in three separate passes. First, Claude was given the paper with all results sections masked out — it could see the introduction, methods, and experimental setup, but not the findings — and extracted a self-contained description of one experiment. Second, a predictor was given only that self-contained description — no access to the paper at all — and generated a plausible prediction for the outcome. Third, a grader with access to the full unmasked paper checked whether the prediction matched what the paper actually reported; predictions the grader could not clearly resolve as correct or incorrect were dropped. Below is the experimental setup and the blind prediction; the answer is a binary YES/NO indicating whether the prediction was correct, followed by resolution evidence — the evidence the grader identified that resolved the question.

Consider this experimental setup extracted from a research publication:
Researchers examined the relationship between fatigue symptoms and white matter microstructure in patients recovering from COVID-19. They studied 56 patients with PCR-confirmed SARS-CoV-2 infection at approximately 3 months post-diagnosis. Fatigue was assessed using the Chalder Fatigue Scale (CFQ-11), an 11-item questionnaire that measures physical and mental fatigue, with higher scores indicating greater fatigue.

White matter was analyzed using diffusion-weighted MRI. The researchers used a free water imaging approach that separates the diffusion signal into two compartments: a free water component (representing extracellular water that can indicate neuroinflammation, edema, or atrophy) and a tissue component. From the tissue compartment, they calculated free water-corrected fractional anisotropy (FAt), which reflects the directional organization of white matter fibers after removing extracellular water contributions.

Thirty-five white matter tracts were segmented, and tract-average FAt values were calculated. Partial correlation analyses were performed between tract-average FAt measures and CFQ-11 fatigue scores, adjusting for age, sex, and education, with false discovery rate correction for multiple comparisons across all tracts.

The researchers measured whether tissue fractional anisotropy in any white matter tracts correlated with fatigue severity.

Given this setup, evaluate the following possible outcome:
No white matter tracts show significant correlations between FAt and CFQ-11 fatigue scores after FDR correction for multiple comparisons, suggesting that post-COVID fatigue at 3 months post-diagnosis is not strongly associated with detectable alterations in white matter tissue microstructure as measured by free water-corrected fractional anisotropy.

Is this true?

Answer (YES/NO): NO